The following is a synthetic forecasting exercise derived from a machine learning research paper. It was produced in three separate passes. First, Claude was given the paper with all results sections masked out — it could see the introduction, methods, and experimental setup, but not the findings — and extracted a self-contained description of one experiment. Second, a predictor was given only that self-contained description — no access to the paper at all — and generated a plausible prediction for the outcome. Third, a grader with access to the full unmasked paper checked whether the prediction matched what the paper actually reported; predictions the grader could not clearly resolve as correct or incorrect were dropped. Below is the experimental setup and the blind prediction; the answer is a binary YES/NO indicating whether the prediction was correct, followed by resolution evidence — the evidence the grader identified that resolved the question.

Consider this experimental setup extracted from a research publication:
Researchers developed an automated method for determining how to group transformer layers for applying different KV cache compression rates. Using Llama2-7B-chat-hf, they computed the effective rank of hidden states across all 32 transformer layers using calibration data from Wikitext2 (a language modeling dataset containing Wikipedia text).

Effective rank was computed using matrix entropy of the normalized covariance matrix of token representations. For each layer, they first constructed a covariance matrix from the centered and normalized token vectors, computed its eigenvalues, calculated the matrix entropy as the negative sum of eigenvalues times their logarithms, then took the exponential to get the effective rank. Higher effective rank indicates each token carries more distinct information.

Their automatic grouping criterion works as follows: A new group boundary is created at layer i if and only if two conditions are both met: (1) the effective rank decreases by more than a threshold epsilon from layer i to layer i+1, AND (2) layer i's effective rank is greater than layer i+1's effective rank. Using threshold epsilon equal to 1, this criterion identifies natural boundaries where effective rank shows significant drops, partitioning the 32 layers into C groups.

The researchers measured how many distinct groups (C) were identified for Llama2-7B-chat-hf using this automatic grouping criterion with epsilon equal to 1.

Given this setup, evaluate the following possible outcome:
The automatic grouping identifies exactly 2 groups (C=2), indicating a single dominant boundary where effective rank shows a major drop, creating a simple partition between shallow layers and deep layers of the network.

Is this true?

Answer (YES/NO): NO